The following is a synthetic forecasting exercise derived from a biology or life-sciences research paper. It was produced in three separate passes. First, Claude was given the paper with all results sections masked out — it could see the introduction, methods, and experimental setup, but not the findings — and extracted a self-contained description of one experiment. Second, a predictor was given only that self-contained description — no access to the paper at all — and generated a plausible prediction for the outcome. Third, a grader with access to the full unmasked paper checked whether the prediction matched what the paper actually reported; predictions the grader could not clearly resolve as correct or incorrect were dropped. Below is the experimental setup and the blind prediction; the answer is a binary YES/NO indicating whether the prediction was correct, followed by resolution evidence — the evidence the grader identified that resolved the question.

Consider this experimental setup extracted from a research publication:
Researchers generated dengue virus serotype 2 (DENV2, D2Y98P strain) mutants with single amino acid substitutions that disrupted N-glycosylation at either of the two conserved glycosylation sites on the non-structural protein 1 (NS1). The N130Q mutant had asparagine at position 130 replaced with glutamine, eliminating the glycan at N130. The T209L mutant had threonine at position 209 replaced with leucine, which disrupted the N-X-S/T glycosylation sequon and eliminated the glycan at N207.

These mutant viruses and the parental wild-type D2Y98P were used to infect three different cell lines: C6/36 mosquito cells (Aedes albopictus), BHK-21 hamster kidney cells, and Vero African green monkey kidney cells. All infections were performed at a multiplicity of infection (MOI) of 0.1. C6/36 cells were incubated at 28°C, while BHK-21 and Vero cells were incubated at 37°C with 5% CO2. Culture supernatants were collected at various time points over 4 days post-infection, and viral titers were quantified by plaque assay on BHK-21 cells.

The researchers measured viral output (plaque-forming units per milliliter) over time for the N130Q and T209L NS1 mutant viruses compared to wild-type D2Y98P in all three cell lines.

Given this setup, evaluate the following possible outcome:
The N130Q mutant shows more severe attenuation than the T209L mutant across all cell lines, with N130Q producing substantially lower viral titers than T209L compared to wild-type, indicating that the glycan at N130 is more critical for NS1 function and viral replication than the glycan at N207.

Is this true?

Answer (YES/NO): NO